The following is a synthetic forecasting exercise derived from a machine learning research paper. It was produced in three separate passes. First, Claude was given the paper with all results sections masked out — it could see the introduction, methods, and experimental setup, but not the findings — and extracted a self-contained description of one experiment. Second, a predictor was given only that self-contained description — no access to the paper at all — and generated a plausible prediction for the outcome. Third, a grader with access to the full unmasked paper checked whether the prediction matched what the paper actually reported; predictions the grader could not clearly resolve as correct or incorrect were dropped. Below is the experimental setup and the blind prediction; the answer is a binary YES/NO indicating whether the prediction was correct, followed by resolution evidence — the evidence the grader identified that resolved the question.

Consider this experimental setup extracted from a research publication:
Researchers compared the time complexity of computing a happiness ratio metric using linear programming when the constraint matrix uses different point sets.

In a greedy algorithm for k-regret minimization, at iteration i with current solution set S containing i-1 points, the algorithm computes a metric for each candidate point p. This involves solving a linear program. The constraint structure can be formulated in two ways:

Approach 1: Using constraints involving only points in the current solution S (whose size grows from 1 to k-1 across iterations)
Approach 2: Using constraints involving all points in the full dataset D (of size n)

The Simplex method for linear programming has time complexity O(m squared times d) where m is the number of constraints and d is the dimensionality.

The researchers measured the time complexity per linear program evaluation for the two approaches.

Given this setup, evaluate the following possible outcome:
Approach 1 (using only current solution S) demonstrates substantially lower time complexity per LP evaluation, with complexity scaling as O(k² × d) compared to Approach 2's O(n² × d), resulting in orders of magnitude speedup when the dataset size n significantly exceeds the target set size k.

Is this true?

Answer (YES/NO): YES